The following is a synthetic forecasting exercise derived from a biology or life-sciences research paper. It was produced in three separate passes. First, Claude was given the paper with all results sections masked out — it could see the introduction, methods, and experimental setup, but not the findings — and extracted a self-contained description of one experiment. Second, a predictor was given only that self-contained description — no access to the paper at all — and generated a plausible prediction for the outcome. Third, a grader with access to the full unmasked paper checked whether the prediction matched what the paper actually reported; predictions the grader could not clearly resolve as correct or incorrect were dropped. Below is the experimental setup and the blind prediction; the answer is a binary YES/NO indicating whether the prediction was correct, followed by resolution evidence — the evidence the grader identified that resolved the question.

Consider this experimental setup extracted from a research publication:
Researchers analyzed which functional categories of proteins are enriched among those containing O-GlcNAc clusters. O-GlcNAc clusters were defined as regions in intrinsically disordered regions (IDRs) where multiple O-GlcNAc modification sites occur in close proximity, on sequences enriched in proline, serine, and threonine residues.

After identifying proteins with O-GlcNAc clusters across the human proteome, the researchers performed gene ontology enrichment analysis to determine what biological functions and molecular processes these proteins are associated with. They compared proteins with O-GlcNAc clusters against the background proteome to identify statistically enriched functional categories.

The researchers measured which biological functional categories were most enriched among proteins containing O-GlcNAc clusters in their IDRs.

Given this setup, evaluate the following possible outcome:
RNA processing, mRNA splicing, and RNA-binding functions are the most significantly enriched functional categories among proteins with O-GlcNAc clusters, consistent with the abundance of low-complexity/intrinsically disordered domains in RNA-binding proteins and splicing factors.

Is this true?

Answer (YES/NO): NO